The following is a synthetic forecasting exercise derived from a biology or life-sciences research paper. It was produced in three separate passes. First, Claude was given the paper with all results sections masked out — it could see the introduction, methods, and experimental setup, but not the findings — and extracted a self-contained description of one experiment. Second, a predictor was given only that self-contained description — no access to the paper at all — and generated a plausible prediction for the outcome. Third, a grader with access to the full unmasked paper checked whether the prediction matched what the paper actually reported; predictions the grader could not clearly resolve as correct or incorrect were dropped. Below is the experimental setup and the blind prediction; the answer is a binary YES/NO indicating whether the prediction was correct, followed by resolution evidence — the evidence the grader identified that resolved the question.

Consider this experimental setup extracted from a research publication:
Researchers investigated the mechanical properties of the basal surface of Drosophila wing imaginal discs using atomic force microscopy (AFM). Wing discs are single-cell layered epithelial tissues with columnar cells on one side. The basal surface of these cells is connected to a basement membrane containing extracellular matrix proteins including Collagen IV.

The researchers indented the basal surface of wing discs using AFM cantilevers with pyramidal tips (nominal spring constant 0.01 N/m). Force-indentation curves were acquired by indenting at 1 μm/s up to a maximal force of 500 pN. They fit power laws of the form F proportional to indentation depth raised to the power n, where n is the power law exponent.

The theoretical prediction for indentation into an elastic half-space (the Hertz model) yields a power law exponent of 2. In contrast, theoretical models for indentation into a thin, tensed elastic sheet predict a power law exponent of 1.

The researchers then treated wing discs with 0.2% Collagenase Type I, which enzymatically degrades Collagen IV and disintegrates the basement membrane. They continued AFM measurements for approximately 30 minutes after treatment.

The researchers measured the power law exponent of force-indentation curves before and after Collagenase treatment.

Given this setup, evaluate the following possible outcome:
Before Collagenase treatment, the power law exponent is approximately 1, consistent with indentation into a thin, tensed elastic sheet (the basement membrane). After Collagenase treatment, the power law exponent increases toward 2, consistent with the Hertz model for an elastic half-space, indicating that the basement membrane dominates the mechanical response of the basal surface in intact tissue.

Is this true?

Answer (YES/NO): YES